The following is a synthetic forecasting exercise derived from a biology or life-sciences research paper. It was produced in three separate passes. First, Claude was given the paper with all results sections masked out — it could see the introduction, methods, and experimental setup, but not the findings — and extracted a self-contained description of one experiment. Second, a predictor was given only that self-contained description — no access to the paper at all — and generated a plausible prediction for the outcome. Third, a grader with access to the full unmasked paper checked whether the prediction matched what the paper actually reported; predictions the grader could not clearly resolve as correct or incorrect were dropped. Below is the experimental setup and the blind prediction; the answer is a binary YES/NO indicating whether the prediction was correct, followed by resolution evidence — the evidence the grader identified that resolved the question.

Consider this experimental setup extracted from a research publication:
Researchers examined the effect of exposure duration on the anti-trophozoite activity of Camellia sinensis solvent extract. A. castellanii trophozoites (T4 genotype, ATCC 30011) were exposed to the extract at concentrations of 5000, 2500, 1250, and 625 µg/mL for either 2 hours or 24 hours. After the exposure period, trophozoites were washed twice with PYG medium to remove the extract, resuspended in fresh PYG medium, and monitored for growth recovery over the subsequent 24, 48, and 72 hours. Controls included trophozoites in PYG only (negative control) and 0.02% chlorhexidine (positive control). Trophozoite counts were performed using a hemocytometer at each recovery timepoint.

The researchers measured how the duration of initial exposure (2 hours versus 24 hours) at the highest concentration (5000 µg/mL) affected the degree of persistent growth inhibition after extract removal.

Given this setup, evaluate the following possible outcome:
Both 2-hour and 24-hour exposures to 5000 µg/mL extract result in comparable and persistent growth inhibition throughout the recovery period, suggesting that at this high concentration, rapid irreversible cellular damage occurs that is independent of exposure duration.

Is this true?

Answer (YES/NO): NO